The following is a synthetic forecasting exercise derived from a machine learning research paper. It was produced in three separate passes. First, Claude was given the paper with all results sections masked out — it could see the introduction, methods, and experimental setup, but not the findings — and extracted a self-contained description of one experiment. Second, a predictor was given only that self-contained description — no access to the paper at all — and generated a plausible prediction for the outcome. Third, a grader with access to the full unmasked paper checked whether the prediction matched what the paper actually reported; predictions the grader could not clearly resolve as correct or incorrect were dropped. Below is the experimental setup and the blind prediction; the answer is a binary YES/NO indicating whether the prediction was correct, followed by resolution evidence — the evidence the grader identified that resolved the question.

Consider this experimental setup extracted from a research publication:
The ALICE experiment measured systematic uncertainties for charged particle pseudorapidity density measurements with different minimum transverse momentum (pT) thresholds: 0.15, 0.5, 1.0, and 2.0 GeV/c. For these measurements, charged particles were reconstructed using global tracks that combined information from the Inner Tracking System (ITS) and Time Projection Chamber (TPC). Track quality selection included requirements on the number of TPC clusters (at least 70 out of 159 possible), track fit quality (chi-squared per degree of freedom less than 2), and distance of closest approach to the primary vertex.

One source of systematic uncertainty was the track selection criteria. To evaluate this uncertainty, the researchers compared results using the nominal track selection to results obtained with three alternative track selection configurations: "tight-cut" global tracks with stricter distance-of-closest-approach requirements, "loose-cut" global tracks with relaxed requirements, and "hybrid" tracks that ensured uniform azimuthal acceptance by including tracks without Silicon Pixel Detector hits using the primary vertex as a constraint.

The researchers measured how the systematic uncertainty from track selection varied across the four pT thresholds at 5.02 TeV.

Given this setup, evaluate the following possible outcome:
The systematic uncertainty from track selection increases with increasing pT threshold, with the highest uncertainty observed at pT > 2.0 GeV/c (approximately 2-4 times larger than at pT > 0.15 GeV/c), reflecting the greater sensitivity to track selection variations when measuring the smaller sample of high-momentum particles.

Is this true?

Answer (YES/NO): NO